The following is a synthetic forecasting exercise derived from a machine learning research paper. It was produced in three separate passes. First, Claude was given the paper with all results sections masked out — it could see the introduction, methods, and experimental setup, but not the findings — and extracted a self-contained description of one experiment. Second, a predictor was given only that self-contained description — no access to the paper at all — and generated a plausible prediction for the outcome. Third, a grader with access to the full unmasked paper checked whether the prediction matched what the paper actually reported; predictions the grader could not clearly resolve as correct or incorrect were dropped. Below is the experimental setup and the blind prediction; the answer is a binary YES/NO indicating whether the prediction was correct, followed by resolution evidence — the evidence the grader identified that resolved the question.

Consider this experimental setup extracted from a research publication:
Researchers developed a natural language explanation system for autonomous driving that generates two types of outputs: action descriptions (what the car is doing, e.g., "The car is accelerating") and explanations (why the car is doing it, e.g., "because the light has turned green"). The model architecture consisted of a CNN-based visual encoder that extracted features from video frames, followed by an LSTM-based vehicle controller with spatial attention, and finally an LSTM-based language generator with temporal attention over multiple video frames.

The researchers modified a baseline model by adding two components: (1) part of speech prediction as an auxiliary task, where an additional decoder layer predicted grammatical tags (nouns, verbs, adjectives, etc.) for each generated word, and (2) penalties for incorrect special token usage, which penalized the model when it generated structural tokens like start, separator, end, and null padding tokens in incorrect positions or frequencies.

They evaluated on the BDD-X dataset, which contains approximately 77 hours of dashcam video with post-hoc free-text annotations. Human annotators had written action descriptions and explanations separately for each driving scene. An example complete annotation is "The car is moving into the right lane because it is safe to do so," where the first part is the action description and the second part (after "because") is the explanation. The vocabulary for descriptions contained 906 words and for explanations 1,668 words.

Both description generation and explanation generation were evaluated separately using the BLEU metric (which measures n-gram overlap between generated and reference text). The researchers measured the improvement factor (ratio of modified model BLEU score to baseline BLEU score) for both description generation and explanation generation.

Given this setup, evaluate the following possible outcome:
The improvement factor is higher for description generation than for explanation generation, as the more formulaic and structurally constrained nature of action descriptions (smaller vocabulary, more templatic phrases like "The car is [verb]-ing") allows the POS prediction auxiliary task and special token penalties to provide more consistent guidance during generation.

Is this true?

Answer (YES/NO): NO